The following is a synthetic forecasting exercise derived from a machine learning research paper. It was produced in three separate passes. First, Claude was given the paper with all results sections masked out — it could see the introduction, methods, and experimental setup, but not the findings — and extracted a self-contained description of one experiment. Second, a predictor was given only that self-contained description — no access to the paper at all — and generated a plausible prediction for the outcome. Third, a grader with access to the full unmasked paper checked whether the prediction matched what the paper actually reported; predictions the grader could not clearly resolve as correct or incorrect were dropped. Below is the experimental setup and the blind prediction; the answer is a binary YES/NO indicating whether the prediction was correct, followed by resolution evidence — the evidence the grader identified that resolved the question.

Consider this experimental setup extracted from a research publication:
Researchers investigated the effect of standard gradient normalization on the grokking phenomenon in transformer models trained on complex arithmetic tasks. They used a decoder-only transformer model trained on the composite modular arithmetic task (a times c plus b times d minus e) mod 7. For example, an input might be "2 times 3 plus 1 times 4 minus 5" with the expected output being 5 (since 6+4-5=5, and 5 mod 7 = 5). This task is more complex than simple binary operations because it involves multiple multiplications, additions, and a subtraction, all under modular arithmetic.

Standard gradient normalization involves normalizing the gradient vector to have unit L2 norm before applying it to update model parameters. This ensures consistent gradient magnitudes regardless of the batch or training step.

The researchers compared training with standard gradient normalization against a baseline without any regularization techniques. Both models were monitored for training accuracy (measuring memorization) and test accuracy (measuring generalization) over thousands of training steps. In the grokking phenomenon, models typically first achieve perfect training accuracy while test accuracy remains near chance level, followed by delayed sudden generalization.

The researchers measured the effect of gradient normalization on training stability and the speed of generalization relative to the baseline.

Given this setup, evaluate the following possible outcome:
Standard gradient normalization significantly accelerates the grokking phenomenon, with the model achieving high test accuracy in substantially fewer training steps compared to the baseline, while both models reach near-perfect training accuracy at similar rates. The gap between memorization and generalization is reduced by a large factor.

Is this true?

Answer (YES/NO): NO